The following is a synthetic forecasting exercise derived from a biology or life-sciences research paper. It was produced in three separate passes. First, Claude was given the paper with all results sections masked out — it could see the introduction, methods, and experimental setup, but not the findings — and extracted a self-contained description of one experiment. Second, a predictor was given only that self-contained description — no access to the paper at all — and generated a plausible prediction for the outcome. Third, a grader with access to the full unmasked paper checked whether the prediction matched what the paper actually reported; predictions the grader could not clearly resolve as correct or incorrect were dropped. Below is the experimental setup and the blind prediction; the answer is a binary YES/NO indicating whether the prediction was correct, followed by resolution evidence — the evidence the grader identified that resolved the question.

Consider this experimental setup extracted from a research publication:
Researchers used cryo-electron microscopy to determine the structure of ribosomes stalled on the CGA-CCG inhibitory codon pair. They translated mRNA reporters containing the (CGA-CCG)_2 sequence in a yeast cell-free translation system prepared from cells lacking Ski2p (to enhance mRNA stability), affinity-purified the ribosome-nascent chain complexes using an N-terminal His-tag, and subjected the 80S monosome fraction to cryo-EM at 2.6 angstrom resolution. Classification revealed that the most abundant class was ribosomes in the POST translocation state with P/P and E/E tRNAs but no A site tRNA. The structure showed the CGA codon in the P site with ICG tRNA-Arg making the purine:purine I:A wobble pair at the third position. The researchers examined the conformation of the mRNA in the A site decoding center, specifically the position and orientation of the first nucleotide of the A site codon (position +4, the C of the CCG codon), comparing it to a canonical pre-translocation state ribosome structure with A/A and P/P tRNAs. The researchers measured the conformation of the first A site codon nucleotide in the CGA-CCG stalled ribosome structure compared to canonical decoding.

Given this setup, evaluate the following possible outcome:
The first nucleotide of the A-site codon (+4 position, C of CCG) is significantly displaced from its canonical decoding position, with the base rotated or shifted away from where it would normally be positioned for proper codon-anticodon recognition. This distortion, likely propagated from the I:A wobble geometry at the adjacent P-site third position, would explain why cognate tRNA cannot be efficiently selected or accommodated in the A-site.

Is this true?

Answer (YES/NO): YES